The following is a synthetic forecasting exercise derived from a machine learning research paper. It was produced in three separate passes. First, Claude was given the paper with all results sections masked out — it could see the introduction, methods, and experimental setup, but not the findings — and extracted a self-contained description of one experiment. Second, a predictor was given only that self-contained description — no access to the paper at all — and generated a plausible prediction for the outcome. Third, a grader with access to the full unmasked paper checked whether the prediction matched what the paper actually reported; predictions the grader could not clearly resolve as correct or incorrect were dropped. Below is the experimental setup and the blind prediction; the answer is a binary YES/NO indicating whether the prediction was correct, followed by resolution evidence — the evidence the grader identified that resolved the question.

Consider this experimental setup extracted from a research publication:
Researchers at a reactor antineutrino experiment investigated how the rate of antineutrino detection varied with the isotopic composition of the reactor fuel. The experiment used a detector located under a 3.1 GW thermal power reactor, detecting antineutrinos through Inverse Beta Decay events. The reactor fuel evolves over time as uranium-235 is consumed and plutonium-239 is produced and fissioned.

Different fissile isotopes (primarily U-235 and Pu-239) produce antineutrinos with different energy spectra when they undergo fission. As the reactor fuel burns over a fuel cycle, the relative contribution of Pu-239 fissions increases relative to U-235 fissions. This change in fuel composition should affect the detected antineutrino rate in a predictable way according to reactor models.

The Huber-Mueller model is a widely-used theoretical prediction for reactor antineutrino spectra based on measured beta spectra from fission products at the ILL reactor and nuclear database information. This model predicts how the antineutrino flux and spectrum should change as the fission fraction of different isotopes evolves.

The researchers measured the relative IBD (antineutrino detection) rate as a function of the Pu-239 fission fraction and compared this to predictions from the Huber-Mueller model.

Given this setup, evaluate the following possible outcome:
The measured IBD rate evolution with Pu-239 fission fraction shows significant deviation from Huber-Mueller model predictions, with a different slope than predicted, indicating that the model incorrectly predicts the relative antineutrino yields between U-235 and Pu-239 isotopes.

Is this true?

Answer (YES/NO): NO